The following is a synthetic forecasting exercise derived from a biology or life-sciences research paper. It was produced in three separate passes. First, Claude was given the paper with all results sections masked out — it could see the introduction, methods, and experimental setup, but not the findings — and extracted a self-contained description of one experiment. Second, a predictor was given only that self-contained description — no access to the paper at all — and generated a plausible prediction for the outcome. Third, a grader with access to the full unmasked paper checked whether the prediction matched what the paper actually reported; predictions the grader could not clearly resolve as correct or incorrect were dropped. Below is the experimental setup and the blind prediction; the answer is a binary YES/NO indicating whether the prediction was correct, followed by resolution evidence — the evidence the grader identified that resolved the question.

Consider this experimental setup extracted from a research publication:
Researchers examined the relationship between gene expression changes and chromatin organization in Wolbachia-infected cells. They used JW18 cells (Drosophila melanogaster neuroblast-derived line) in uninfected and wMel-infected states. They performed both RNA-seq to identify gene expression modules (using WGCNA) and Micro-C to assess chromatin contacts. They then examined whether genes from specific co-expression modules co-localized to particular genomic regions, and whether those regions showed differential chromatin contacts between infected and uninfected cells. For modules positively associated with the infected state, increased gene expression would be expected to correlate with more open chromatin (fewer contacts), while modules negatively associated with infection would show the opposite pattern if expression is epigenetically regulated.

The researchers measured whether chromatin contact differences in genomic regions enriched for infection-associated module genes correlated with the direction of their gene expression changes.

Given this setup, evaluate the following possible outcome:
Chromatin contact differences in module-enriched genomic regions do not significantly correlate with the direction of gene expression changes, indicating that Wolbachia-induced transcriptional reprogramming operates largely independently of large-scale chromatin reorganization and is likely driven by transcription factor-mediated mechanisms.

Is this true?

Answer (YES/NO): NO